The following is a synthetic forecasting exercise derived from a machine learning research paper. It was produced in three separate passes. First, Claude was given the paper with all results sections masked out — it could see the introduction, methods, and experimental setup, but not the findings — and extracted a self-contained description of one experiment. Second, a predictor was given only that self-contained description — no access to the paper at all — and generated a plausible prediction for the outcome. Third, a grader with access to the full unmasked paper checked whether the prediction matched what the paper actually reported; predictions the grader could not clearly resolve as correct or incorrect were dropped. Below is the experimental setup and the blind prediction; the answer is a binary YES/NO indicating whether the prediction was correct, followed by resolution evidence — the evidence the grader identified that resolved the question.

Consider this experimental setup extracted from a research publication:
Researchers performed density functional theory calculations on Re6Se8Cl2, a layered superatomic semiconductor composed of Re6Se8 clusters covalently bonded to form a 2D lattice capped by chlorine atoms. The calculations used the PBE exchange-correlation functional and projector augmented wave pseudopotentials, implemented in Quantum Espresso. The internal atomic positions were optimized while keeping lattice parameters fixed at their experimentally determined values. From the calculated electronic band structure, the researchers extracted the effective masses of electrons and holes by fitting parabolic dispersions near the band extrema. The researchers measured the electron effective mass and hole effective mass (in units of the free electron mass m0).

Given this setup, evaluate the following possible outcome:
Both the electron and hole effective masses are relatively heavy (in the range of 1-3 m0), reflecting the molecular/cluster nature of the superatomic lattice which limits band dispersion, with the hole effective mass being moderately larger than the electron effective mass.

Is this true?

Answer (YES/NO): NO